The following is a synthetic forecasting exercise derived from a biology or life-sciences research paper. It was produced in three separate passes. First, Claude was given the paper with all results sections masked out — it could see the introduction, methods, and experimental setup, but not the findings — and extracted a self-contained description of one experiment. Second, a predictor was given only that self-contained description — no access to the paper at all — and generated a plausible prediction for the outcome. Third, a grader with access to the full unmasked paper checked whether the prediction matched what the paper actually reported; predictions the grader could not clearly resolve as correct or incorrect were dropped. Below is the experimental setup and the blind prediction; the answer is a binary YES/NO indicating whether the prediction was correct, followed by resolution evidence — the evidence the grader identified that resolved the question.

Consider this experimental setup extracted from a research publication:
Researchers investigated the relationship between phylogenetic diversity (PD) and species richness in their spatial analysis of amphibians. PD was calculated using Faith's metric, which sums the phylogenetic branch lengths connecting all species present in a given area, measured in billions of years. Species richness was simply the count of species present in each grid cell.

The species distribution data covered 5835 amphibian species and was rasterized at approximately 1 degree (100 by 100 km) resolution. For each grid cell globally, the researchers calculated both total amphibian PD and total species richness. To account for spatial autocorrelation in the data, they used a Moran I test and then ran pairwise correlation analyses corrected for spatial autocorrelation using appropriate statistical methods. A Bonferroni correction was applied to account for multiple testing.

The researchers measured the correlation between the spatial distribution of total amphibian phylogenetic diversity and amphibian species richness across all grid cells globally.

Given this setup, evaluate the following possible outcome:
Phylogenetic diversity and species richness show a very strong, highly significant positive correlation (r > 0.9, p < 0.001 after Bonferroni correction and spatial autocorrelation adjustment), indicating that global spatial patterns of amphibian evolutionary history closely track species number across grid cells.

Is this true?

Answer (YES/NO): YES